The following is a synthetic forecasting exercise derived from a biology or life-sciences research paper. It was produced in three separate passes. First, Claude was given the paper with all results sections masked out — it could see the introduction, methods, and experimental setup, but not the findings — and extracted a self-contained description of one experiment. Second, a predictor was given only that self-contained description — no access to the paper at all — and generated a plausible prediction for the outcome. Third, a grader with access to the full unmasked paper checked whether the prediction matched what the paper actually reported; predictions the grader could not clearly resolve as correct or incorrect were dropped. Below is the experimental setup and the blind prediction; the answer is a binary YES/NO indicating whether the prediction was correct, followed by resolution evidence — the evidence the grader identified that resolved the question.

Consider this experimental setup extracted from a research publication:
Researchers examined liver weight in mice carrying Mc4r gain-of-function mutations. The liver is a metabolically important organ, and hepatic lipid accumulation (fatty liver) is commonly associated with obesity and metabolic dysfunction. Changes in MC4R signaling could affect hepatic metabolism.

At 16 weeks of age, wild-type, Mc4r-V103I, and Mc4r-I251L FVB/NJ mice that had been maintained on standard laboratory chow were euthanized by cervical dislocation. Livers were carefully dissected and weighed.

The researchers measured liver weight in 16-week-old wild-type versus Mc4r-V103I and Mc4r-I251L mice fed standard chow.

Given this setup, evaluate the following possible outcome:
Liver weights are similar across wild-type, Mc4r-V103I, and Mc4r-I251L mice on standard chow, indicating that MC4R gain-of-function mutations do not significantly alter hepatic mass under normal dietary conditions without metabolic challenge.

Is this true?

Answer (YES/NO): YES